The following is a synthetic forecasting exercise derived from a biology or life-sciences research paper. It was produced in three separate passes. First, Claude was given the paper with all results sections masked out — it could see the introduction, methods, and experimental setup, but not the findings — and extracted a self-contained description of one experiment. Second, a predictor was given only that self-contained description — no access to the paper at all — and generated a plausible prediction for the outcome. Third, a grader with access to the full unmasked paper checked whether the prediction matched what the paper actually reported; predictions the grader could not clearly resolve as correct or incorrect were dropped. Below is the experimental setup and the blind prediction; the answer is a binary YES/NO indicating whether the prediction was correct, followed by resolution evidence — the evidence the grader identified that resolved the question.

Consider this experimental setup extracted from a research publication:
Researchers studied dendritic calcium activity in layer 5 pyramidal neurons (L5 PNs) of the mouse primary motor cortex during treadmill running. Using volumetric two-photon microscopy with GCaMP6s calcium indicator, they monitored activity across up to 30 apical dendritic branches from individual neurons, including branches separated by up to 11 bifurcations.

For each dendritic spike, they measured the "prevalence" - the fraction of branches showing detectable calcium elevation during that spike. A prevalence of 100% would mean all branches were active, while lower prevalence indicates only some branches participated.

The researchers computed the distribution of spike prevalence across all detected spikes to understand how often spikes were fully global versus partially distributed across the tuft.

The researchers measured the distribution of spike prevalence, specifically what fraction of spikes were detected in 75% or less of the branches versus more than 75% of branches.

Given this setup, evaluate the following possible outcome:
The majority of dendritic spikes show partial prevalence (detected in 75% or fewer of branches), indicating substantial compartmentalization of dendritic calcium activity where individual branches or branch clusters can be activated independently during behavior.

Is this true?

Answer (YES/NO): NO